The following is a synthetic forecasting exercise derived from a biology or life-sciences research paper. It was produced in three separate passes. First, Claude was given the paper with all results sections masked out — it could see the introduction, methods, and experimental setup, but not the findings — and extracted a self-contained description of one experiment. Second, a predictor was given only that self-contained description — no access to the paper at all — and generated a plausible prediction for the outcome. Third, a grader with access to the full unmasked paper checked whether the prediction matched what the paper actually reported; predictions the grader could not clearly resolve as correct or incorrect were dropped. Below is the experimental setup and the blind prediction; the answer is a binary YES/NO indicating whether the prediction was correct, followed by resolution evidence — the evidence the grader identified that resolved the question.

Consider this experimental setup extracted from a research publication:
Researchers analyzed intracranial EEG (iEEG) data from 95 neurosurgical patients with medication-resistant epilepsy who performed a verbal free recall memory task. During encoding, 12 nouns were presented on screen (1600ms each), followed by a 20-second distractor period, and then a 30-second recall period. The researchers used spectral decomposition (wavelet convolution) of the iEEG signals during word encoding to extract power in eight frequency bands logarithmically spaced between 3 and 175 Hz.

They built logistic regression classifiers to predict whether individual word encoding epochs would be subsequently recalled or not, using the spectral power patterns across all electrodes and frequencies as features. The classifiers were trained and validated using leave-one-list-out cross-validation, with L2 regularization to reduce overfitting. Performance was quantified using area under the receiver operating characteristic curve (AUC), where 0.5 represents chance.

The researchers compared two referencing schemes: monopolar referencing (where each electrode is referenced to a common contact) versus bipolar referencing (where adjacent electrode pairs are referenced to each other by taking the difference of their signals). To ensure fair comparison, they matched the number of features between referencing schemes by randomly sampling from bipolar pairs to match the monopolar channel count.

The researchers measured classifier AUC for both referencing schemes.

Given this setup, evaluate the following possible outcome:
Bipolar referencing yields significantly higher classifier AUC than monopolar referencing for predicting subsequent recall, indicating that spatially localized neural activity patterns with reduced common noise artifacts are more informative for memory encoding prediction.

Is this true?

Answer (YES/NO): YES